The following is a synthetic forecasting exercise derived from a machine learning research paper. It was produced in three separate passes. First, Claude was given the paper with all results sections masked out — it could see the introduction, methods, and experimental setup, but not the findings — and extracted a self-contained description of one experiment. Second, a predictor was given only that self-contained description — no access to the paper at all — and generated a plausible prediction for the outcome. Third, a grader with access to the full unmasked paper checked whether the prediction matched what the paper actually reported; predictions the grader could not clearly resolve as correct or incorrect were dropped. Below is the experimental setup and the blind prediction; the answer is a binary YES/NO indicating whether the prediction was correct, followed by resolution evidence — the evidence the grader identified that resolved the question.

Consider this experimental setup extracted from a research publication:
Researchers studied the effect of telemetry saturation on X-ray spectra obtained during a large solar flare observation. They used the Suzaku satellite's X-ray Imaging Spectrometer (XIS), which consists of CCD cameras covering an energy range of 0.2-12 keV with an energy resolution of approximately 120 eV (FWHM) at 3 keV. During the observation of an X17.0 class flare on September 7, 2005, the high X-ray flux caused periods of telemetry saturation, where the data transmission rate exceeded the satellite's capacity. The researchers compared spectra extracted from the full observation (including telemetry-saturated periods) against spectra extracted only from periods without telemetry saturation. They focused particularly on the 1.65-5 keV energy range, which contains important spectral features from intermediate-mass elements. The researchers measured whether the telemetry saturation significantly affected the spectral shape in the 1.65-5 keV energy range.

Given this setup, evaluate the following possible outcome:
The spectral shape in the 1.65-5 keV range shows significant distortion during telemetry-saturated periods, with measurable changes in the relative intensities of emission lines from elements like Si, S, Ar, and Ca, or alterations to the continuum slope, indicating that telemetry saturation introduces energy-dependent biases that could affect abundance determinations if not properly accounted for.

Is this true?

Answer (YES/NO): NO